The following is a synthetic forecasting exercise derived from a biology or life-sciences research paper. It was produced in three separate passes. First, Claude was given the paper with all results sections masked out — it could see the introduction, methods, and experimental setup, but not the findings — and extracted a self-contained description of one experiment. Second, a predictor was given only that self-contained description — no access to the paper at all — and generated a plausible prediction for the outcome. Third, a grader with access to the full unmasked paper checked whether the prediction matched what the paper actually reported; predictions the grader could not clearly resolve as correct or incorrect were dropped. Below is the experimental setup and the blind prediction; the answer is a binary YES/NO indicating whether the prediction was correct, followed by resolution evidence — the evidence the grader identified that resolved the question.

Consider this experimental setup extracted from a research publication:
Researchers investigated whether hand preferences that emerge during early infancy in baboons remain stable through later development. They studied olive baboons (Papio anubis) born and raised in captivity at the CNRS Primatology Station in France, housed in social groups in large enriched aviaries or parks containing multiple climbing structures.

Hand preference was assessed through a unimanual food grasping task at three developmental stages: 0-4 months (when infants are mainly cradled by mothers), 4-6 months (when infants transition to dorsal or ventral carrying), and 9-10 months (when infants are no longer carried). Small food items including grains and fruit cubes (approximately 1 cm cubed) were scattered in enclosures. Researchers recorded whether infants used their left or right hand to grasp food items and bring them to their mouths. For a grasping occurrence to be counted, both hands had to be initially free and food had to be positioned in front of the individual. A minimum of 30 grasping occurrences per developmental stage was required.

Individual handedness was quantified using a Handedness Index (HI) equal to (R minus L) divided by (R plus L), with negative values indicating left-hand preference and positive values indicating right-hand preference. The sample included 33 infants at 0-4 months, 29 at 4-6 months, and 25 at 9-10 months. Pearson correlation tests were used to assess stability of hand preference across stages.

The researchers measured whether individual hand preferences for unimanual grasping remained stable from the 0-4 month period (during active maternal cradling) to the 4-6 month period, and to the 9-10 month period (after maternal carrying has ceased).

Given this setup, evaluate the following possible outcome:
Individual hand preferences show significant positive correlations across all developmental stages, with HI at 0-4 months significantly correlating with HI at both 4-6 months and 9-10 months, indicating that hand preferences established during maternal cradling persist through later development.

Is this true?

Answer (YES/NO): NO